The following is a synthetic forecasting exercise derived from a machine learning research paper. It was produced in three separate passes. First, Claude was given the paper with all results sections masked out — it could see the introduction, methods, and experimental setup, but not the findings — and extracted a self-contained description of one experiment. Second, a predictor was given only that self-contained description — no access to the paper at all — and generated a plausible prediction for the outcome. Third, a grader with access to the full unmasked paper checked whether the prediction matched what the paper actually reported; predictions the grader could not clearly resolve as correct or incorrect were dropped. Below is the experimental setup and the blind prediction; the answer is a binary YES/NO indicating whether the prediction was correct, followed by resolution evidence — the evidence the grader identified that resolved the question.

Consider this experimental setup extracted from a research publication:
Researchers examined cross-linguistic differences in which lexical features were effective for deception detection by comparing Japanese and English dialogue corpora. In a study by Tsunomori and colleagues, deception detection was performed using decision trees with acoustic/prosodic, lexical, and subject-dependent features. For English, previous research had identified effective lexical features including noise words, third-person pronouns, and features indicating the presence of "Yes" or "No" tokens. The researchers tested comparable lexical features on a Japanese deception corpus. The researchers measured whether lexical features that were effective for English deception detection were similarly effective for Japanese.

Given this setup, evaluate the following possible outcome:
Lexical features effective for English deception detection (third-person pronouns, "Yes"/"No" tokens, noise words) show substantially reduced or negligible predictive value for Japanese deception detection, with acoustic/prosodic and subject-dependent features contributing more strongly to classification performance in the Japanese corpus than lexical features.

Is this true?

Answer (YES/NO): YES